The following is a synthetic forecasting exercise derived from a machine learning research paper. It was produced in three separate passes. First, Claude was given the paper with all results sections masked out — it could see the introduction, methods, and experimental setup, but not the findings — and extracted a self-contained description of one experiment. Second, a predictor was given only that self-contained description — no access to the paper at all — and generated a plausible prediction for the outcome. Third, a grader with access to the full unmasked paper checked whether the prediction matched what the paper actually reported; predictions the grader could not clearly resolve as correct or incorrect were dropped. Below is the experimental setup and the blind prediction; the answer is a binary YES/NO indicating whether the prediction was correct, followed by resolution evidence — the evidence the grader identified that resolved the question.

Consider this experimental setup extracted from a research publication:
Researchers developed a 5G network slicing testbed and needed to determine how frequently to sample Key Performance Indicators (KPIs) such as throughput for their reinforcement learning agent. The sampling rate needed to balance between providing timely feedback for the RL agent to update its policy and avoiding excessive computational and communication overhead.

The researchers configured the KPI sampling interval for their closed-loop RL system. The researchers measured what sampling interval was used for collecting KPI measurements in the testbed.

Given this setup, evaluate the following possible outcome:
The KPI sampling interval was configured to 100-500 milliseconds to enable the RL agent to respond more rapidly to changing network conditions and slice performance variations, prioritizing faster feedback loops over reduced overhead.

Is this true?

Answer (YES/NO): YES